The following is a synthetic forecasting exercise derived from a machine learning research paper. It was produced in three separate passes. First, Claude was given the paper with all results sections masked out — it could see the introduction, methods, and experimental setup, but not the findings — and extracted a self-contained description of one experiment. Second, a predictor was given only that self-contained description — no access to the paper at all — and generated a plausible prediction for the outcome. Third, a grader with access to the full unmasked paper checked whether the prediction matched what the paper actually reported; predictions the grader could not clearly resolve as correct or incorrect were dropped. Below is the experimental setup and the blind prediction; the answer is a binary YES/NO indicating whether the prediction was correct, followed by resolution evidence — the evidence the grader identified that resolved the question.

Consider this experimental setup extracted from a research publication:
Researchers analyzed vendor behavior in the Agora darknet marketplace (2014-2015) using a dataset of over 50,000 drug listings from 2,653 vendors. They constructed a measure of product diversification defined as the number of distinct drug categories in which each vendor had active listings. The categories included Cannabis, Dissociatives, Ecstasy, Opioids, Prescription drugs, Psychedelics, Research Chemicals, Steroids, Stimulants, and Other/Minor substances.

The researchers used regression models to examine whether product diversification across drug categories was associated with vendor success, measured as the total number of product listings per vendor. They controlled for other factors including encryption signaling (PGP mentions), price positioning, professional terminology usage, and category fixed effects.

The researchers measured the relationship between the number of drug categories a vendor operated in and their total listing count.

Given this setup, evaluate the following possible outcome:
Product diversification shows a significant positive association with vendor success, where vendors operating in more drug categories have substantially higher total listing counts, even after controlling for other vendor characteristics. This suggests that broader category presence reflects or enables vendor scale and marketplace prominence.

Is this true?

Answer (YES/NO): YES